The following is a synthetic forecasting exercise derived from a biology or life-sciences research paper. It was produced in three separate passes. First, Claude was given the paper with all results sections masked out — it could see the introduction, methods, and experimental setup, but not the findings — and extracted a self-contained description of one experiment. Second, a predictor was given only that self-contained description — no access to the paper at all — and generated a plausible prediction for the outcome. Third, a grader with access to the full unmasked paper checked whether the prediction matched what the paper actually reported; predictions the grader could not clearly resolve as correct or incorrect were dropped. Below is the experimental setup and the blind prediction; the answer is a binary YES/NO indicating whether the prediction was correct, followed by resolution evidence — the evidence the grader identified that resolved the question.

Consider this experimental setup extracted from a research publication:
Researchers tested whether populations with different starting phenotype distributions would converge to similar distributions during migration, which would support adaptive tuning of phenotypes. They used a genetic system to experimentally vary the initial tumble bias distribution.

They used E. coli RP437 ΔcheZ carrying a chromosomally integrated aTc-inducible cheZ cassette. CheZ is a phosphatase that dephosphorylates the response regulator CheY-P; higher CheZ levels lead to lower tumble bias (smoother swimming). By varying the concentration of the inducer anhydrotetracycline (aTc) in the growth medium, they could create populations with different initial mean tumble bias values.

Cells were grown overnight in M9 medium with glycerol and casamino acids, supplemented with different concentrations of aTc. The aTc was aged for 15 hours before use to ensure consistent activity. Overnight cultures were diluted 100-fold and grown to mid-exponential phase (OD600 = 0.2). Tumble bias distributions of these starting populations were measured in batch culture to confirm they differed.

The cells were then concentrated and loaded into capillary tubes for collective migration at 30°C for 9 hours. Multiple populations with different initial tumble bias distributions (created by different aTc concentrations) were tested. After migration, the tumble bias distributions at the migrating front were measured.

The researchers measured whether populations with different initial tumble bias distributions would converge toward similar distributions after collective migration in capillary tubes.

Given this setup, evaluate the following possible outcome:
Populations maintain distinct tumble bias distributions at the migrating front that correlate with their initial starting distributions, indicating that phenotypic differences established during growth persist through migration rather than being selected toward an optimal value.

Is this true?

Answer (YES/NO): NO